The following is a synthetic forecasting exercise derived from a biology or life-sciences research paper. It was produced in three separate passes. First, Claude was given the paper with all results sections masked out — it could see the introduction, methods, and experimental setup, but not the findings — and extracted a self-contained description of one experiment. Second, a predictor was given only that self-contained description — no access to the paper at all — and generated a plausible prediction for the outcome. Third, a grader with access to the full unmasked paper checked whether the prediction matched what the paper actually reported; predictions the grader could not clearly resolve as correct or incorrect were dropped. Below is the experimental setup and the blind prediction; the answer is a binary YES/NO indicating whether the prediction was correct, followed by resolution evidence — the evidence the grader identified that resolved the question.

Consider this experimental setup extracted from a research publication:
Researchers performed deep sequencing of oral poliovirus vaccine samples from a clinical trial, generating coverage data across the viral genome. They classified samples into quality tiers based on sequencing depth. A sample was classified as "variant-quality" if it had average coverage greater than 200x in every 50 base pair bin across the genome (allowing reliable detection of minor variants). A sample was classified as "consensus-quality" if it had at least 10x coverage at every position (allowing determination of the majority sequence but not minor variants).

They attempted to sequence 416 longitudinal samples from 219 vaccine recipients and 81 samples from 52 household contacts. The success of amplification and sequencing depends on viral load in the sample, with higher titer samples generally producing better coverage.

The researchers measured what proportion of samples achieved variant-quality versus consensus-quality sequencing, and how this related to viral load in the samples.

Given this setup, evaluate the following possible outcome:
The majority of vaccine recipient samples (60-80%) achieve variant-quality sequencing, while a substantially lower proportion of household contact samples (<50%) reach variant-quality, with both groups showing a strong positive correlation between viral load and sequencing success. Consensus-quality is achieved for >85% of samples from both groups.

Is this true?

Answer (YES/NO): NO